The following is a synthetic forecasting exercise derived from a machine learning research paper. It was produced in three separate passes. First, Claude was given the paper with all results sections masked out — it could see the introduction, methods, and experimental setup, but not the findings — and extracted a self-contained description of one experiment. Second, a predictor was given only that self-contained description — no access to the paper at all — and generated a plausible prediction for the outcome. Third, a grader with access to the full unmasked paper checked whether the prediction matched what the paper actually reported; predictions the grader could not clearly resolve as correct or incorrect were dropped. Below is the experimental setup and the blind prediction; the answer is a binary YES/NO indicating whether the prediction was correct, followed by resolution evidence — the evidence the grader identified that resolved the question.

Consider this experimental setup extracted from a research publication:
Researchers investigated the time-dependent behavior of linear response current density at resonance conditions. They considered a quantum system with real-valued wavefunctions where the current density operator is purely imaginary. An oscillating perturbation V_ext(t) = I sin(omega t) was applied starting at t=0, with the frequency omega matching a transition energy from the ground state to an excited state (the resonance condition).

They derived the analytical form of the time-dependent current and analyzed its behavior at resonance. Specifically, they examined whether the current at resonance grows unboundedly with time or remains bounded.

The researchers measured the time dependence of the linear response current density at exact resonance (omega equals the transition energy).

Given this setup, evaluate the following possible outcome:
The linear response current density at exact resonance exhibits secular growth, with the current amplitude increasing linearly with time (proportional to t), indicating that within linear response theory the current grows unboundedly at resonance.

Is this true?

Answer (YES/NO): YES